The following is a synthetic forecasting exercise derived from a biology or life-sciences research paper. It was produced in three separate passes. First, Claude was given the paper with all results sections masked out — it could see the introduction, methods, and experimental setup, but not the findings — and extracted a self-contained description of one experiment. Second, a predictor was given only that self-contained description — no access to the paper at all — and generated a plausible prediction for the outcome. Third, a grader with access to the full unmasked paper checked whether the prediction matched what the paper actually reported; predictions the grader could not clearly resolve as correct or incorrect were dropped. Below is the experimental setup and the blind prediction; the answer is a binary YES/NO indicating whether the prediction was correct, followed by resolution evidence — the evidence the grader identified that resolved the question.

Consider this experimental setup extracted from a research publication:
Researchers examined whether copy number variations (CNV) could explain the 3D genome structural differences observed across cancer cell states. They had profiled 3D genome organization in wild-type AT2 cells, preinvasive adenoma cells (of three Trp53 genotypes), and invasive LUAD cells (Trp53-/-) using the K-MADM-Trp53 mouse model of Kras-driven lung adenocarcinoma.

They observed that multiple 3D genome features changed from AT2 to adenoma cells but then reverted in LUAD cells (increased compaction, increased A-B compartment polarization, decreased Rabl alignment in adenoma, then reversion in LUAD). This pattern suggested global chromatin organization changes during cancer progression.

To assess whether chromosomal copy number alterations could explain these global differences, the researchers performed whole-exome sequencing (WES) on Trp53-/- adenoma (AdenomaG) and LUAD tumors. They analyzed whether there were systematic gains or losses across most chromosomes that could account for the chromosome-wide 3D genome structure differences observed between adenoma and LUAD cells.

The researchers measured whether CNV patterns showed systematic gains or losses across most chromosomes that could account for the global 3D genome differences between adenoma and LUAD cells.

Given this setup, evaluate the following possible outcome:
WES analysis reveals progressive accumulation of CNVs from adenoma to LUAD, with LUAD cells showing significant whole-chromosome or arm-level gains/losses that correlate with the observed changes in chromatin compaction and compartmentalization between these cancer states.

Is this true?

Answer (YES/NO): NO